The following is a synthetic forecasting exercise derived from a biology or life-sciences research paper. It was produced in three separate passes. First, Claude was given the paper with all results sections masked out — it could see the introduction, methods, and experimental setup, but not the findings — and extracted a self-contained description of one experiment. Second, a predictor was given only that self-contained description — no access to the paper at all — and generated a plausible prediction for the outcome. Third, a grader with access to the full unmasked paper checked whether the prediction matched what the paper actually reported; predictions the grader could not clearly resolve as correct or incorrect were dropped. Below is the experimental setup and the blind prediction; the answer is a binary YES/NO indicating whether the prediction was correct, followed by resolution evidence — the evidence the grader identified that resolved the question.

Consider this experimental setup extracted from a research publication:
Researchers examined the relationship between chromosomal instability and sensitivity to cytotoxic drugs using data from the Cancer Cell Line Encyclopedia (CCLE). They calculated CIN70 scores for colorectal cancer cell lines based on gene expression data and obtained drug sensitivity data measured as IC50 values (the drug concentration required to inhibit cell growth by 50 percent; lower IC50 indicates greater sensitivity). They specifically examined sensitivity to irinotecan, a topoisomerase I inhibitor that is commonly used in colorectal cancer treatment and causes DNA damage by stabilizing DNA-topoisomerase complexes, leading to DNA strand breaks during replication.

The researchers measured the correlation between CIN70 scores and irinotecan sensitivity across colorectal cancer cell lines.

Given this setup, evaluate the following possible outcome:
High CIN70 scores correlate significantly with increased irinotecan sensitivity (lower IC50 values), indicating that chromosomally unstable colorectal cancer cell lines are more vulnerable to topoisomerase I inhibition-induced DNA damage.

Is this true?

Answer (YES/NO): YES